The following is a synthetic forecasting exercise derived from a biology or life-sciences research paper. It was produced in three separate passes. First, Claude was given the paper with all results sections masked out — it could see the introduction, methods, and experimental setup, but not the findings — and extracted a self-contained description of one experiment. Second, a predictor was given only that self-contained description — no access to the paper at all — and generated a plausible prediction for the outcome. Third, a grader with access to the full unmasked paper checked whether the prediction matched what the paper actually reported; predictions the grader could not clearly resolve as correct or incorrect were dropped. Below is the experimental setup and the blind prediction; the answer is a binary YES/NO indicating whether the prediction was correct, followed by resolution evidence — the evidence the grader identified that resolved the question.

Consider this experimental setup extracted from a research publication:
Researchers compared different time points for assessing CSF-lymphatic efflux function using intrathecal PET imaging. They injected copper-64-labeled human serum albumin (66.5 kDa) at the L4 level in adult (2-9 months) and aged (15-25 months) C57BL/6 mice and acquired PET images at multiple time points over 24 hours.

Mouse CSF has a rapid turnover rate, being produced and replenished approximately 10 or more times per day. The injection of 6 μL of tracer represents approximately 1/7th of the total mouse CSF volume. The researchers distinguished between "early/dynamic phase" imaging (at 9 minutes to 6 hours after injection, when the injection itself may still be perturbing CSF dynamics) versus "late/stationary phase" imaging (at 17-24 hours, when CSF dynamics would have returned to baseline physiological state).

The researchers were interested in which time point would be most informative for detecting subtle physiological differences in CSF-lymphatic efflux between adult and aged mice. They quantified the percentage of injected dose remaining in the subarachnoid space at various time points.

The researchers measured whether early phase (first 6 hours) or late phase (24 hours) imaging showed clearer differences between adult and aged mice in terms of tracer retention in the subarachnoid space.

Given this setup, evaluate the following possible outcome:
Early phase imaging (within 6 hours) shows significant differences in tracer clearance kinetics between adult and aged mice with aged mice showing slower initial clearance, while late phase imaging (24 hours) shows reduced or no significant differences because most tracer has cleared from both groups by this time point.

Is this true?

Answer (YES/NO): NO